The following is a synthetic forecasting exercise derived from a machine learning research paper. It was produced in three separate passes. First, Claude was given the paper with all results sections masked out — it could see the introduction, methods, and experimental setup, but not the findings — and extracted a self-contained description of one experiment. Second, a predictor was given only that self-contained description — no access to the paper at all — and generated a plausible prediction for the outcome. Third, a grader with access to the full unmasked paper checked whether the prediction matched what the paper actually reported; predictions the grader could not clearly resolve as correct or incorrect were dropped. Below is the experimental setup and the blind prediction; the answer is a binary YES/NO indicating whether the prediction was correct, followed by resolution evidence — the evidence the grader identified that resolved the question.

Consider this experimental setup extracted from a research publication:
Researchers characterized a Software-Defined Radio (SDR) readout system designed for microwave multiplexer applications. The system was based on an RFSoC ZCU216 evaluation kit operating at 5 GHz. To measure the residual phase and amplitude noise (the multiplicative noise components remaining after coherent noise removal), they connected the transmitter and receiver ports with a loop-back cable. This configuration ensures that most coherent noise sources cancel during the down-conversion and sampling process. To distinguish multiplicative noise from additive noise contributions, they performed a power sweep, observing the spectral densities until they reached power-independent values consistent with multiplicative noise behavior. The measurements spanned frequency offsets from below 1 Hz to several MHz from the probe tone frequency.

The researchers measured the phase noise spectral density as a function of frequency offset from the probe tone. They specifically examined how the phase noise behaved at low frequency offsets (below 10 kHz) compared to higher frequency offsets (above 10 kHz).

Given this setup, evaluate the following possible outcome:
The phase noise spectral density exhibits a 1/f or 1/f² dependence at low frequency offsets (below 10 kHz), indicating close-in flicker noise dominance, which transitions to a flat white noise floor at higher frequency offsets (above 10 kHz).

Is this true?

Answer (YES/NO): YES